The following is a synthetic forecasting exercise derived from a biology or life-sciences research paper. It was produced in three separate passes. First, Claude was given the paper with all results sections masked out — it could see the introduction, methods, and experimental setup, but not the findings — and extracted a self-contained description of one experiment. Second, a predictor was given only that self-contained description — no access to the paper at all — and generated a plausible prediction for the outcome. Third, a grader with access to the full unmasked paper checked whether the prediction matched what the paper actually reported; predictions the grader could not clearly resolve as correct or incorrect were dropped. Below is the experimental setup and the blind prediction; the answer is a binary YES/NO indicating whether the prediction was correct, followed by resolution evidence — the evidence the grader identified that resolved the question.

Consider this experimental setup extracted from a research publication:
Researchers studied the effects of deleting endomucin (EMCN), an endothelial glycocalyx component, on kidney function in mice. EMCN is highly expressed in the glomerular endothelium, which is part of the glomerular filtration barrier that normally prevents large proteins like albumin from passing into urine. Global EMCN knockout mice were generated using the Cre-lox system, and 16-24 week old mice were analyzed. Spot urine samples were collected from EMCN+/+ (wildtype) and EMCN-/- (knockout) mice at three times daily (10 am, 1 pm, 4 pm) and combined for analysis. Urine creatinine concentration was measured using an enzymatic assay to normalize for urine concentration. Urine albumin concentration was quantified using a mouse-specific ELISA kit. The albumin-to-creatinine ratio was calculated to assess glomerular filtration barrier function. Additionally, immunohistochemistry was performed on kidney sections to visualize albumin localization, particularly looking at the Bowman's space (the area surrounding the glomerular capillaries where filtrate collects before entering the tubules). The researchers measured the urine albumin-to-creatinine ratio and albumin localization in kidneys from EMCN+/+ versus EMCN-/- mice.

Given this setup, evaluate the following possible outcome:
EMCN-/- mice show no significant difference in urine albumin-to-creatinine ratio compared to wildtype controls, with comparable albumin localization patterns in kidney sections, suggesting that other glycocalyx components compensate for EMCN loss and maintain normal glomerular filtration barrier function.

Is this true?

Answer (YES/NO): NO